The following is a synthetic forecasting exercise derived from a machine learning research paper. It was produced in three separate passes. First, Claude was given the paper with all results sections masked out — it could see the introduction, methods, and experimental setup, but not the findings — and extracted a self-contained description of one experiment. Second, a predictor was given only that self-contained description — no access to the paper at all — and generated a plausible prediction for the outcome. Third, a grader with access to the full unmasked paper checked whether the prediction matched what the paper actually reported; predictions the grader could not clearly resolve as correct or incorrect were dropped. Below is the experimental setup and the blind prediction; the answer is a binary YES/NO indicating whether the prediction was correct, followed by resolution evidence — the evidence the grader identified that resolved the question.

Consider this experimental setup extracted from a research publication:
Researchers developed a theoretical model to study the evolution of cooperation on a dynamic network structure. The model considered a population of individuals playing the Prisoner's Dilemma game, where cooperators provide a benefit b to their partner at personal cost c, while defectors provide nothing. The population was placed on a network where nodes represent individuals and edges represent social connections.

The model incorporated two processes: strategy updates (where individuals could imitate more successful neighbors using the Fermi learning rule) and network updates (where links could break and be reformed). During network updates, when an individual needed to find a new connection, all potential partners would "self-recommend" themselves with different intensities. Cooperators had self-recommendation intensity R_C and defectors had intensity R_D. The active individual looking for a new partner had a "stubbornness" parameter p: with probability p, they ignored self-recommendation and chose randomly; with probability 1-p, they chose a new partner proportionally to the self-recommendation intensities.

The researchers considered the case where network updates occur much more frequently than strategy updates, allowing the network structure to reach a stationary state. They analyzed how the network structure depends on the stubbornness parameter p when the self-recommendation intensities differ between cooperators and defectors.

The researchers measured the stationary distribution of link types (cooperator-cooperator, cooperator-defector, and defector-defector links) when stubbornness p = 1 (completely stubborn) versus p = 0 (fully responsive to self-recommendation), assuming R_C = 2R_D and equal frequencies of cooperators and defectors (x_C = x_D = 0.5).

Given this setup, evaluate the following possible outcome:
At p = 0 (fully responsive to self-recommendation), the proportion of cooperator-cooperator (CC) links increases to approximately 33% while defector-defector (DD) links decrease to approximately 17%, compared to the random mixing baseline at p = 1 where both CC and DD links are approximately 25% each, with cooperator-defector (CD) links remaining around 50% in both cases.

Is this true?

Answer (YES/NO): NO